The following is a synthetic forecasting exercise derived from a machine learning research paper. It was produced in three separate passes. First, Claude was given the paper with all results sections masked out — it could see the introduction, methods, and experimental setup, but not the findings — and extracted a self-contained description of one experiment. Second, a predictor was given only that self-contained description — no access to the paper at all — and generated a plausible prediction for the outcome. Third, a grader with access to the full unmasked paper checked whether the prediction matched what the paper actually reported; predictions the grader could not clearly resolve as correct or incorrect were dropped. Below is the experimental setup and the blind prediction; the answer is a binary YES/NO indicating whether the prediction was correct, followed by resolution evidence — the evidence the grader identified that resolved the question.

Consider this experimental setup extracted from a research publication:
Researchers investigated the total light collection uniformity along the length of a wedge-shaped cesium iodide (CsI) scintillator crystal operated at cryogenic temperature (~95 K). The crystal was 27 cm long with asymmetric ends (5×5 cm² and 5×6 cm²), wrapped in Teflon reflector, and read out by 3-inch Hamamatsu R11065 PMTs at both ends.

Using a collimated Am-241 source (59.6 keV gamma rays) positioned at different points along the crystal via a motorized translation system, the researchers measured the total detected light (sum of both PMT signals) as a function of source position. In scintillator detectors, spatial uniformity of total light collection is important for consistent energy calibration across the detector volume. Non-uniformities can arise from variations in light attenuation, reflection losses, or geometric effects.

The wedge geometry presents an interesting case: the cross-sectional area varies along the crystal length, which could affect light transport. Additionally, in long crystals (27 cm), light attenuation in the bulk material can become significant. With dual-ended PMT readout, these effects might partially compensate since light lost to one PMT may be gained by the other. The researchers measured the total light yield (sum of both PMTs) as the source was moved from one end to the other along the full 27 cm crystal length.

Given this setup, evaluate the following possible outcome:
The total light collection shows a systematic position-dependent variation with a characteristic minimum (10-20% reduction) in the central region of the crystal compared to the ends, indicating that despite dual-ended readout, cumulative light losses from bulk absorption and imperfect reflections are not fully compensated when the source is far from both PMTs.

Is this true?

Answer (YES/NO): NO